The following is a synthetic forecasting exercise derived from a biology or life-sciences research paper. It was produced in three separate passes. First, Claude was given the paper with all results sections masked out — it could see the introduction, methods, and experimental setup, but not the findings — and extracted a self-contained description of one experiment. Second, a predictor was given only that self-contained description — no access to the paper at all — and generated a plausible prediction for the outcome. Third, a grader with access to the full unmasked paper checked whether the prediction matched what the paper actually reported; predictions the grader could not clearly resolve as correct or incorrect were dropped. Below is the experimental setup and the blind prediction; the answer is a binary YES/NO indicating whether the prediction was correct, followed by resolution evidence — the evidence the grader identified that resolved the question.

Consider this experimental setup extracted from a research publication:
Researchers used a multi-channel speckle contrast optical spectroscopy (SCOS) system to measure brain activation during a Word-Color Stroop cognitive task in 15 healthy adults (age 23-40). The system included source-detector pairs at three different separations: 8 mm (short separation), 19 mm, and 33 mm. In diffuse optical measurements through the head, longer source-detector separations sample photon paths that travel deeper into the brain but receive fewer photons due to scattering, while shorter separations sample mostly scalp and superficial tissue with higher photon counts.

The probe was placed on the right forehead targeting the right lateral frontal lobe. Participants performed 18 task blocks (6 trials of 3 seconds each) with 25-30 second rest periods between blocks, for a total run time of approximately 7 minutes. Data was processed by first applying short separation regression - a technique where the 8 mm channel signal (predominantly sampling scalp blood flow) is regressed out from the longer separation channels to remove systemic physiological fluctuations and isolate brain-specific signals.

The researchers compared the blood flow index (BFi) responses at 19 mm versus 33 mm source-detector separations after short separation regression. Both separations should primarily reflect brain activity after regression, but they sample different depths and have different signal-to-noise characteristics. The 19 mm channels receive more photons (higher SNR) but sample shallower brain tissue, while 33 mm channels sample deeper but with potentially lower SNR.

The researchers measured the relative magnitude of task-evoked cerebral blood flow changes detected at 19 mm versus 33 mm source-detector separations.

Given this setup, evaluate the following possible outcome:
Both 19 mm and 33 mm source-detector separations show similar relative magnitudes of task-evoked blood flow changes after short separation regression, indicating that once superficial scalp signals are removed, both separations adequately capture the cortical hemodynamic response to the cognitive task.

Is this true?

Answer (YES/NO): YES